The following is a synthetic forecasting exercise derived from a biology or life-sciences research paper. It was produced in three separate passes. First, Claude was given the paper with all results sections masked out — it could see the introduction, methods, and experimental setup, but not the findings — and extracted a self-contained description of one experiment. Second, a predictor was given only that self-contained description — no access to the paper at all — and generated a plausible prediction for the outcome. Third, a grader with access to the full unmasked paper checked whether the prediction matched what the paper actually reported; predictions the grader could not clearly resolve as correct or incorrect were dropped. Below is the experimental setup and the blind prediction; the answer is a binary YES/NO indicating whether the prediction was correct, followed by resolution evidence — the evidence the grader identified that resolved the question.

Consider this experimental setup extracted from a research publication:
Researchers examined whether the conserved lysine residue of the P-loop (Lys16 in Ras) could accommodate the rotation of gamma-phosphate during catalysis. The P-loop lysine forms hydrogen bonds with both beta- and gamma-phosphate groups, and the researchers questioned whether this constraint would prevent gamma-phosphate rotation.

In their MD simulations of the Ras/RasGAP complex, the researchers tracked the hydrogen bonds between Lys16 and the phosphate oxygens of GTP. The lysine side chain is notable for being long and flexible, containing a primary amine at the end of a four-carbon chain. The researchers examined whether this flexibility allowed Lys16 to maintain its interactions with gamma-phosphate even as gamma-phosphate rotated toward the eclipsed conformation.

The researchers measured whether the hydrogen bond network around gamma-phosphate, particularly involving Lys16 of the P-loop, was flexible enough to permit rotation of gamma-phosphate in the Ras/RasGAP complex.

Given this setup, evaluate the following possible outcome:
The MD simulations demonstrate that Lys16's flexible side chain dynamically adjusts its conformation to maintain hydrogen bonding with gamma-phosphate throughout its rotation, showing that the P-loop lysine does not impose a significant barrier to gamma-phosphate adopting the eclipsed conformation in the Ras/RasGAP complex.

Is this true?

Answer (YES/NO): YES